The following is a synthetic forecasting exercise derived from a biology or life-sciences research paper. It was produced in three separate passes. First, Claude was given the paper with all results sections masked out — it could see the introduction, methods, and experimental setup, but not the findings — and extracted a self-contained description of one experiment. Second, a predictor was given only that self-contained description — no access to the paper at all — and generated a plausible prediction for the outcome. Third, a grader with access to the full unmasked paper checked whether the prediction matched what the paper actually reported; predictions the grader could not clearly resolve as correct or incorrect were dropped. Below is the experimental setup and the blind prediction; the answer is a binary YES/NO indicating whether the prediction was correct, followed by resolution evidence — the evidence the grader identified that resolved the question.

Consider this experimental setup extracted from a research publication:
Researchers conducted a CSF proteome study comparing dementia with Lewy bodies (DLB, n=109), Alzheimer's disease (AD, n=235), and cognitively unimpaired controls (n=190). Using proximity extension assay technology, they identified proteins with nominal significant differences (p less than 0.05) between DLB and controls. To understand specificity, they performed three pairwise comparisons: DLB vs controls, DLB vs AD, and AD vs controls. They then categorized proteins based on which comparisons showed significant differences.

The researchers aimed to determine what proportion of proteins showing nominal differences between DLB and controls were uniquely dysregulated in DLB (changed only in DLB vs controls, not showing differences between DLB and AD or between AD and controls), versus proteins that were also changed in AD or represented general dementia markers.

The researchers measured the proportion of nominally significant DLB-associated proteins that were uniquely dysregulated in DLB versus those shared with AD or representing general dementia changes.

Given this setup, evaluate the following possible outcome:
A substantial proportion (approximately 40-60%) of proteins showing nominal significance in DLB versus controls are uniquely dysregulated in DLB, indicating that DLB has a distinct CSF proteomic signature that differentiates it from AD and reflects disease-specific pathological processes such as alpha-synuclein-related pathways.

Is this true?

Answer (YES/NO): YES